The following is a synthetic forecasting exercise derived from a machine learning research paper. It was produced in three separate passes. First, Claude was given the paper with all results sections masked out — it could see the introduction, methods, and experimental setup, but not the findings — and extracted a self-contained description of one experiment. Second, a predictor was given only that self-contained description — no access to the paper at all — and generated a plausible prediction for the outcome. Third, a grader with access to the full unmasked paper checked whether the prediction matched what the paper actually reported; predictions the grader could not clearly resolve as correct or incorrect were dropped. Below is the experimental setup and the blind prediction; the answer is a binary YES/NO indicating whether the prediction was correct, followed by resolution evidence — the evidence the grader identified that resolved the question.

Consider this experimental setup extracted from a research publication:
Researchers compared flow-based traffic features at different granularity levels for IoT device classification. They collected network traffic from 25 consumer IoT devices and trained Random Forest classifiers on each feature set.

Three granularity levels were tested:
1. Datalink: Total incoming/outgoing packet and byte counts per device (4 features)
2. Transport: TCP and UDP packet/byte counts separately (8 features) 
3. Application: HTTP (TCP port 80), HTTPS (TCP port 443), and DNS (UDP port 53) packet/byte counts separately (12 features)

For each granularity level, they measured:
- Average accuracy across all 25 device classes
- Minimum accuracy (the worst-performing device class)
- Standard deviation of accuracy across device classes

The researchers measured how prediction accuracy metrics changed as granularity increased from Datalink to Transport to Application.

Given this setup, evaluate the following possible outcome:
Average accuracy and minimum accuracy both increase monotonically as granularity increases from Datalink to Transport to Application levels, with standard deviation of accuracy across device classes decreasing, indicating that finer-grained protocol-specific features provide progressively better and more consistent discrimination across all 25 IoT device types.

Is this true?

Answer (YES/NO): NO